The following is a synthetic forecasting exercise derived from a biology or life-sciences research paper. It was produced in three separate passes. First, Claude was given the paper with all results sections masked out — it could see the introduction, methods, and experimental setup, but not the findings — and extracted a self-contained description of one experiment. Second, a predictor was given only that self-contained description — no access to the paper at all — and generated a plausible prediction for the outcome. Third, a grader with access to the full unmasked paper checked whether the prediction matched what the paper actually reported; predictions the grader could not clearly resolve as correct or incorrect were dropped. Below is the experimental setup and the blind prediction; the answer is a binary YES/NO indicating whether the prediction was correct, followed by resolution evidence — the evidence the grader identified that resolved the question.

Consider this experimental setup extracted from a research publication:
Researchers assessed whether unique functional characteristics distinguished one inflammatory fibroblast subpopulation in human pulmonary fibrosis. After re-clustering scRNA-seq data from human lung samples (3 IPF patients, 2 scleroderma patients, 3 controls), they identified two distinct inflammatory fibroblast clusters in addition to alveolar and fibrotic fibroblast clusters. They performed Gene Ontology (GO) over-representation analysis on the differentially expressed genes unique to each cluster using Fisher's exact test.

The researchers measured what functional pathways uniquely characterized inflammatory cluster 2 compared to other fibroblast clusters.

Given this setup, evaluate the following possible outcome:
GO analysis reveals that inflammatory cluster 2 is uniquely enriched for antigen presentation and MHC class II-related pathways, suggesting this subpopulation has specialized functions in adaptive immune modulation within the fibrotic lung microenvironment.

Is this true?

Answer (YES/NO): YES